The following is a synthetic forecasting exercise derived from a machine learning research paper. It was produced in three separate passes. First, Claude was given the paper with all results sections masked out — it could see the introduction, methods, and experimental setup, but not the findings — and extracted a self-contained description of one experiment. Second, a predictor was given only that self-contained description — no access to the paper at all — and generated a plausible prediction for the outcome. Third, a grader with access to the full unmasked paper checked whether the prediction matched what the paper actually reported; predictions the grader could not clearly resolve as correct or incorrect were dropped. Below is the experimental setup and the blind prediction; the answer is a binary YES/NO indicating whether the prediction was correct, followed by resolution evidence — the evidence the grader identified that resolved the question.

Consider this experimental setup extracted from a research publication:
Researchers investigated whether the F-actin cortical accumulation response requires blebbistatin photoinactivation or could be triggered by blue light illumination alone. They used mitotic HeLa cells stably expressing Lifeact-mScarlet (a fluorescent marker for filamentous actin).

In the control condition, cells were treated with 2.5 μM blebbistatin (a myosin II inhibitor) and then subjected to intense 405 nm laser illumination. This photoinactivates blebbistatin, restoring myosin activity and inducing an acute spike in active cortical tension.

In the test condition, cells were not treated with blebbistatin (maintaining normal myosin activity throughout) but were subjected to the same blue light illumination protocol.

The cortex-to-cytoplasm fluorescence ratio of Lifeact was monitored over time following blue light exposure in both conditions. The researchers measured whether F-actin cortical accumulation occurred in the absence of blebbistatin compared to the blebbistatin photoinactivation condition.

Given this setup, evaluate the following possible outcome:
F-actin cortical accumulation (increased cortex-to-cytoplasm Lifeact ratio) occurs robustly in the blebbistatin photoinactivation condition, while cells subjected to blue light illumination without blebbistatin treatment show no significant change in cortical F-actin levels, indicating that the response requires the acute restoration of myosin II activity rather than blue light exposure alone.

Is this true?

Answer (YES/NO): YES